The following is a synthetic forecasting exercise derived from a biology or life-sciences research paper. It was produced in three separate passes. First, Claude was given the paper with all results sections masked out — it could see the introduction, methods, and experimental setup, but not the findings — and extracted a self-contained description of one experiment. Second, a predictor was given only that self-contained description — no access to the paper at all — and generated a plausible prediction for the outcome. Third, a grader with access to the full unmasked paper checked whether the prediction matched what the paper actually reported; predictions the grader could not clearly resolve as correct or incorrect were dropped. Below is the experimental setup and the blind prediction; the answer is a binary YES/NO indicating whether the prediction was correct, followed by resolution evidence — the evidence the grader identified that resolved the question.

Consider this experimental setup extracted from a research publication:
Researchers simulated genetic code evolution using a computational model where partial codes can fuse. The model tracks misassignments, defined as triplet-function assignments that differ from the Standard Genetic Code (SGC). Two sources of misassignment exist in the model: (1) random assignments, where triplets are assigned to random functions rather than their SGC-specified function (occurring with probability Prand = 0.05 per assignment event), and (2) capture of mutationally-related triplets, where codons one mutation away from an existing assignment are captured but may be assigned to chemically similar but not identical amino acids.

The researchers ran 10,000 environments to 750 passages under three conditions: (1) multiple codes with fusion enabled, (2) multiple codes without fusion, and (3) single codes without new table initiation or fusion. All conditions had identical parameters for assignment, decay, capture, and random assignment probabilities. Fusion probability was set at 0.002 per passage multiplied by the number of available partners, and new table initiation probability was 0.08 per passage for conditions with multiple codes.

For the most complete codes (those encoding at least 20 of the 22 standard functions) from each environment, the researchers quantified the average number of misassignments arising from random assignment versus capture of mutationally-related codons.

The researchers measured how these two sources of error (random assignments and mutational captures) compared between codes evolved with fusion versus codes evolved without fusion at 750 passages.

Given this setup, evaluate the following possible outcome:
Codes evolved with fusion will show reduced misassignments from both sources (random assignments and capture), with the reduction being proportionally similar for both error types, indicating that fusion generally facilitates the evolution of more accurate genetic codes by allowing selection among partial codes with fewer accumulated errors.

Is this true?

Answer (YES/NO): NO